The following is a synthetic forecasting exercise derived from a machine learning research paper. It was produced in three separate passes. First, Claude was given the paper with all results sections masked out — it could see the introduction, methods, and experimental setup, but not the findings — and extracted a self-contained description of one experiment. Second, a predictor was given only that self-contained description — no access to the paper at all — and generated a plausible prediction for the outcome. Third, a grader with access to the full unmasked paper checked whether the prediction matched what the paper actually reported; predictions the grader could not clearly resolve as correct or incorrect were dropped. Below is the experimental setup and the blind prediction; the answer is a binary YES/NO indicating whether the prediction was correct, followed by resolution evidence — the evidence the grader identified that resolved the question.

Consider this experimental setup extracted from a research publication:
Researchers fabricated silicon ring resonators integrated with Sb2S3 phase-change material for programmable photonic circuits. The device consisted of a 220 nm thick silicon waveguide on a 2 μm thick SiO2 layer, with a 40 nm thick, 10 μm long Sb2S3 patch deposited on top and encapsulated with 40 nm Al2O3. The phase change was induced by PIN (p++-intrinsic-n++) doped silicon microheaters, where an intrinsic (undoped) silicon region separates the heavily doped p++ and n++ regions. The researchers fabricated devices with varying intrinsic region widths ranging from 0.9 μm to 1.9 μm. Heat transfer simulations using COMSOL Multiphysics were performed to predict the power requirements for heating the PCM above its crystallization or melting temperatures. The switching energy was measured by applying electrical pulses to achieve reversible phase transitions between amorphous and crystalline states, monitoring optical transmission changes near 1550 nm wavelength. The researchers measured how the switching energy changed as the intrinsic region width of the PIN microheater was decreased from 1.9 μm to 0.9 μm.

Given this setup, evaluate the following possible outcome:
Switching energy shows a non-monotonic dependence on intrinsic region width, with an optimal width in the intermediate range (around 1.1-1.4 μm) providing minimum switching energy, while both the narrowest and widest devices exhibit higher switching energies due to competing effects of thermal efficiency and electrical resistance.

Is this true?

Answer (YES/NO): NO